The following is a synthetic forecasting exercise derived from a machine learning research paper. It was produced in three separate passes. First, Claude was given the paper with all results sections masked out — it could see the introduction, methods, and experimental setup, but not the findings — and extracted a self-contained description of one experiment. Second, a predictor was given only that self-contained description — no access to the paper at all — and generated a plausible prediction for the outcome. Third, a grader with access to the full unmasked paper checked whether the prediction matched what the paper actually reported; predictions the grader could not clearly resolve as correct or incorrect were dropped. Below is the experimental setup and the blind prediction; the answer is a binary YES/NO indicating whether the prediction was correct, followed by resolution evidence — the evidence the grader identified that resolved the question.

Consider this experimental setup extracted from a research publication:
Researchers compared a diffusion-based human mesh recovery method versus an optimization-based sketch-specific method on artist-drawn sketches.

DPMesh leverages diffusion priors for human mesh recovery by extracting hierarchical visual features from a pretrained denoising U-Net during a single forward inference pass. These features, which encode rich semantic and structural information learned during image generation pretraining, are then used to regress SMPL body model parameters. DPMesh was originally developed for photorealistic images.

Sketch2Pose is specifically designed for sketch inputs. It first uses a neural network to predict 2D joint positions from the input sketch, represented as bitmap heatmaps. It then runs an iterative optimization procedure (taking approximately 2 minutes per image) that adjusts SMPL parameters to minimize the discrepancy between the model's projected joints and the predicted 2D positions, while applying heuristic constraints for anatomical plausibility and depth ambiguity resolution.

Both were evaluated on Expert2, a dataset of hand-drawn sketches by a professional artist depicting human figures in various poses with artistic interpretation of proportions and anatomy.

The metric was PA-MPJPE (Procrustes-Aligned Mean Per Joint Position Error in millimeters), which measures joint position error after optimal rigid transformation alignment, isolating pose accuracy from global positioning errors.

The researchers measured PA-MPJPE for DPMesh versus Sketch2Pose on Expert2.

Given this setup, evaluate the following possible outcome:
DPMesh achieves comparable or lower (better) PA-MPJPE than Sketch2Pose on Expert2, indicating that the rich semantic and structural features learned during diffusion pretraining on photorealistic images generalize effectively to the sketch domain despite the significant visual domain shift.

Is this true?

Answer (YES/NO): NO